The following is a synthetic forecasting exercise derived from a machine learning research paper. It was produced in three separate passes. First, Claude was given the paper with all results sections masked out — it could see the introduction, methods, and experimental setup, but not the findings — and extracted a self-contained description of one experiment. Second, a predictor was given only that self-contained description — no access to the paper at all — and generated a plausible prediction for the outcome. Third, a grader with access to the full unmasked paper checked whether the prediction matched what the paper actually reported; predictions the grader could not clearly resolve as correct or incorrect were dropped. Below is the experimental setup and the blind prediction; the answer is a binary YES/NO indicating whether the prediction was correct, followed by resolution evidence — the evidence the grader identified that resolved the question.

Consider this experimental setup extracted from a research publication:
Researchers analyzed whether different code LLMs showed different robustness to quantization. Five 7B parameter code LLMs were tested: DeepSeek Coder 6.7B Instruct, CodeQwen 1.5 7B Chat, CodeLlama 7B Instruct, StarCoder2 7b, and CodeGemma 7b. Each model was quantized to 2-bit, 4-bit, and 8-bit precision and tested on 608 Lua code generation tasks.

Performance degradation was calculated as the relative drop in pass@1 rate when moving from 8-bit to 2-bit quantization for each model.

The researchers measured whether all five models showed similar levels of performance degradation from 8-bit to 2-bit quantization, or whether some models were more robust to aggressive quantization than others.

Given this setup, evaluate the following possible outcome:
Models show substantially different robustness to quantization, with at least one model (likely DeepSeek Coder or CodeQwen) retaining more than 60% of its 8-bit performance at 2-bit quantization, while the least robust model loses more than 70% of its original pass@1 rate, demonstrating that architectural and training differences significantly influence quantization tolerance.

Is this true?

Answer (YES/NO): YES